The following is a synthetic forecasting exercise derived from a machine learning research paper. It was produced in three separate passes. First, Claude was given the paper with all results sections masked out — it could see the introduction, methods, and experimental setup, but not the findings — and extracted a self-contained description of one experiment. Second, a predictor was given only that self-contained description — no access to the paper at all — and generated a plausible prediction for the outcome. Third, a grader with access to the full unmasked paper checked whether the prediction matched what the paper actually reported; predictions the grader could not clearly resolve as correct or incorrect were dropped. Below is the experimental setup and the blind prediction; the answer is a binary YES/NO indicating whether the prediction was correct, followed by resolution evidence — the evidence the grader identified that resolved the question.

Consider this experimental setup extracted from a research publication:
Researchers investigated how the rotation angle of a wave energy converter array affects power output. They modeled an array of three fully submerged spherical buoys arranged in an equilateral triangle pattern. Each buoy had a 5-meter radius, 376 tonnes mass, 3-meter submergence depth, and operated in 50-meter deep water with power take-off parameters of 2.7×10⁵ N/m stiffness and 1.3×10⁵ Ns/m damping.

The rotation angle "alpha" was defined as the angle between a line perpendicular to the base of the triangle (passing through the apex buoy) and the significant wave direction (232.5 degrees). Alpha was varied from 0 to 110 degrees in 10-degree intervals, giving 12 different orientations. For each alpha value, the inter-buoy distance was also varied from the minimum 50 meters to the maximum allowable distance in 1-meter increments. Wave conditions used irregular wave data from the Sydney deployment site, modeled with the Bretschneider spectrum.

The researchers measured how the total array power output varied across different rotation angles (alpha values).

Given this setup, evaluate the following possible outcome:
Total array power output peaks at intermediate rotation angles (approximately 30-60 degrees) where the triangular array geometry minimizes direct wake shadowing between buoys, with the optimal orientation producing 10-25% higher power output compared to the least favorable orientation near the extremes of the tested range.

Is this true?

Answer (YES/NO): NO